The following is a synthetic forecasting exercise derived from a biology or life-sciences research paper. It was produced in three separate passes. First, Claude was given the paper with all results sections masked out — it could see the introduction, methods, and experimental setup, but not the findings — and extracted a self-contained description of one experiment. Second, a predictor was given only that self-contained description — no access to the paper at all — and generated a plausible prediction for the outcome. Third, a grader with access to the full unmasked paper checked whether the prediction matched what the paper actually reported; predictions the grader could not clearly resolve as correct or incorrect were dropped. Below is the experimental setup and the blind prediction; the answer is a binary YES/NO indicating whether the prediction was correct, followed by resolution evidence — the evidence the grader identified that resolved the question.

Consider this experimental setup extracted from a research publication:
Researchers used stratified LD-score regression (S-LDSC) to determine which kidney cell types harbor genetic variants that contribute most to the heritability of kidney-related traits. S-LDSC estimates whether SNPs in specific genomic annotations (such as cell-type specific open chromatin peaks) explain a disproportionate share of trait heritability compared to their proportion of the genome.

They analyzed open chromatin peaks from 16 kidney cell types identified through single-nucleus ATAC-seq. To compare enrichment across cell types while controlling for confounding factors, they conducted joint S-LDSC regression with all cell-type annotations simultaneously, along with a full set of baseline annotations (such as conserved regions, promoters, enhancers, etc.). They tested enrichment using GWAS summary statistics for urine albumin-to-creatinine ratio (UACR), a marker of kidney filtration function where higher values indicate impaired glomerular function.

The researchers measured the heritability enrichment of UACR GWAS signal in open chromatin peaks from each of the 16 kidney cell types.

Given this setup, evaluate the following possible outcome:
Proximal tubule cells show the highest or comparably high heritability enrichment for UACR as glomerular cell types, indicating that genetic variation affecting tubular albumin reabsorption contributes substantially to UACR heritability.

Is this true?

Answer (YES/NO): NO